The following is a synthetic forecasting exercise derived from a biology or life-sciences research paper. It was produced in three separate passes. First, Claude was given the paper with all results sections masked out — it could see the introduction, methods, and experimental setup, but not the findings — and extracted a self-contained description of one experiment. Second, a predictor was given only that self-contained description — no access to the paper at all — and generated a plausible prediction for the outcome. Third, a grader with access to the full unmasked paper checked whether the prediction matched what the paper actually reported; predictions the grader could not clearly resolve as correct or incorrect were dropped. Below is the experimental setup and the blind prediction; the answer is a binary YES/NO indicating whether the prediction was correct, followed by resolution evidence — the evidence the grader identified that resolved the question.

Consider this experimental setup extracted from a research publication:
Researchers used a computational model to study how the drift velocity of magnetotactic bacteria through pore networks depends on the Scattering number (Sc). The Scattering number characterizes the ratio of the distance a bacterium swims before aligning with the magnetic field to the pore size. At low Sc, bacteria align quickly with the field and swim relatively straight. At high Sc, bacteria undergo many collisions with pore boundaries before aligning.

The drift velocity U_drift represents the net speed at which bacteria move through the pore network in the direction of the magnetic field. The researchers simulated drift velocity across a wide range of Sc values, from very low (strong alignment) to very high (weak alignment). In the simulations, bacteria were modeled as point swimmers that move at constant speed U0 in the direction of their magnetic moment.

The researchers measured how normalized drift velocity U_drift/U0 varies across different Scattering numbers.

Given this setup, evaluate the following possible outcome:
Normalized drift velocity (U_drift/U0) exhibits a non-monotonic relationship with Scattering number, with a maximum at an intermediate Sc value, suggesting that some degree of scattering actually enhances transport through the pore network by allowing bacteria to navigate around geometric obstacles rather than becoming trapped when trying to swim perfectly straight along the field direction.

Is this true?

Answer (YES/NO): YES